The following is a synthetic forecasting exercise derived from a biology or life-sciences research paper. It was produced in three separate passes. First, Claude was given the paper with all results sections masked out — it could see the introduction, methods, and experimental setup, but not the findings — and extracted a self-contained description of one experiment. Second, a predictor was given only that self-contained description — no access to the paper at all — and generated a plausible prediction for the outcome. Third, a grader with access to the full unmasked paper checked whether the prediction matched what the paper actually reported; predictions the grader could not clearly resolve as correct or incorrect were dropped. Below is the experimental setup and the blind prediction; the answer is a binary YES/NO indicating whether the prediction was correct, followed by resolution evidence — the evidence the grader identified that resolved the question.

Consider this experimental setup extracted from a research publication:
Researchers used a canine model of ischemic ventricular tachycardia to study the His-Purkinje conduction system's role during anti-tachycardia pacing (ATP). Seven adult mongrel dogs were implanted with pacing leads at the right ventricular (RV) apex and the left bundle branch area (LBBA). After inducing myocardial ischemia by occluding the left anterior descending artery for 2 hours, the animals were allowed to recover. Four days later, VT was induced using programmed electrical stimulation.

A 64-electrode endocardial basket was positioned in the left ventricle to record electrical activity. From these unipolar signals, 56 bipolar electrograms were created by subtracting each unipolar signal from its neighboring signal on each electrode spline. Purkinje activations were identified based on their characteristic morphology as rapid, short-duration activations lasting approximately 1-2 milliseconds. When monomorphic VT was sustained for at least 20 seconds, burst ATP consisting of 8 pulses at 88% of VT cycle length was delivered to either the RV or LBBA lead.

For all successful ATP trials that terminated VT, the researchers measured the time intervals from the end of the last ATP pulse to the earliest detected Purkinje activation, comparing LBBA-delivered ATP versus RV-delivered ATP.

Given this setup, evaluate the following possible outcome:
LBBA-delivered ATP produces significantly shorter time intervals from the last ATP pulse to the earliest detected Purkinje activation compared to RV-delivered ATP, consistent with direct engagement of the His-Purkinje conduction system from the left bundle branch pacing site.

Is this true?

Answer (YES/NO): YES